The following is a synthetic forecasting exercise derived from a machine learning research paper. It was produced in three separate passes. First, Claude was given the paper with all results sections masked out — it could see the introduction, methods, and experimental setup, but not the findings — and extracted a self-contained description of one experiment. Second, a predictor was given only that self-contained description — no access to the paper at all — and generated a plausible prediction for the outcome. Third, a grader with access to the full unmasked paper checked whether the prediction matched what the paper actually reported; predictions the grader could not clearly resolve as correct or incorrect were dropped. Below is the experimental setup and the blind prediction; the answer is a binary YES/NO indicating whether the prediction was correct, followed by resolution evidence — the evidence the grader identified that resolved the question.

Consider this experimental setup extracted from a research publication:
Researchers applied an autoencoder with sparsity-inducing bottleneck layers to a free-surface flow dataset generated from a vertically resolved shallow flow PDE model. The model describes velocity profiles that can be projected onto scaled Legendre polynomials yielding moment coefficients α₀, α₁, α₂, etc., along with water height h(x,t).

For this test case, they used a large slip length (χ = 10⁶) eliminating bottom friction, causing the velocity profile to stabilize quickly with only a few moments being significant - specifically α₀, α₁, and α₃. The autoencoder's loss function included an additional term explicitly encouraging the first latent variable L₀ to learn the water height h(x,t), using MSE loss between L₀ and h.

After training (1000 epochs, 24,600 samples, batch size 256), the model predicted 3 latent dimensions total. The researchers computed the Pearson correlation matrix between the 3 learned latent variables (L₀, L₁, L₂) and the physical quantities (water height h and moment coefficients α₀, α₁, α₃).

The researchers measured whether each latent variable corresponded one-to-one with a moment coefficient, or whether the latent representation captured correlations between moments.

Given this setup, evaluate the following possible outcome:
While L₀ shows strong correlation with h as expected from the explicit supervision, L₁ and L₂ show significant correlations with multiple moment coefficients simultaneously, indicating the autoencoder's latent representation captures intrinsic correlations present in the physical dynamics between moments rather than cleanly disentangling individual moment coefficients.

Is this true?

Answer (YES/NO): NO